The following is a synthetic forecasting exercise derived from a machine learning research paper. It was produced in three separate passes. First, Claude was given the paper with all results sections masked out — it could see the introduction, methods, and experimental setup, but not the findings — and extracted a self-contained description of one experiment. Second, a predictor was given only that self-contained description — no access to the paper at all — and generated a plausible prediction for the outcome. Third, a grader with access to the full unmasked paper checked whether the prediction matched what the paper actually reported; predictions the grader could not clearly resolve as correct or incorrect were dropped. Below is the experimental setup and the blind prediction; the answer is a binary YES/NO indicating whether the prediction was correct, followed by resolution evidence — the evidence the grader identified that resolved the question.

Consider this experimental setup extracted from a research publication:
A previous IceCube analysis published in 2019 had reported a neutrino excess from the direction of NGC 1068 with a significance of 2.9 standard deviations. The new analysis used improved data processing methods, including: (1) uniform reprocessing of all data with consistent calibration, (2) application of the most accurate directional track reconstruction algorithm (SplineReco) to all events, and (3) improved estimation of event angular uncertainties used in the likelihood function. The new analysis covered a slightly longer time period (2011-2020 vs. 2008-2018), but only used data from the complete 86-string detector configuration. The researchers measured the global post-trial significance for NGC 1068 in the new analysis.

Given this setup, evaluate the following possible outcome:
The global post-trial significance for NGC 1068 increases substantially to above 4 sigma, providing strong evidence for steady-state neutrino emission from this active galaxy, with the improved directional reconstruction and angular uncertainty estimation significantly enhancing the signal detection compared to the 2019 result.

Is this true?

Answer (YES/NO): YES